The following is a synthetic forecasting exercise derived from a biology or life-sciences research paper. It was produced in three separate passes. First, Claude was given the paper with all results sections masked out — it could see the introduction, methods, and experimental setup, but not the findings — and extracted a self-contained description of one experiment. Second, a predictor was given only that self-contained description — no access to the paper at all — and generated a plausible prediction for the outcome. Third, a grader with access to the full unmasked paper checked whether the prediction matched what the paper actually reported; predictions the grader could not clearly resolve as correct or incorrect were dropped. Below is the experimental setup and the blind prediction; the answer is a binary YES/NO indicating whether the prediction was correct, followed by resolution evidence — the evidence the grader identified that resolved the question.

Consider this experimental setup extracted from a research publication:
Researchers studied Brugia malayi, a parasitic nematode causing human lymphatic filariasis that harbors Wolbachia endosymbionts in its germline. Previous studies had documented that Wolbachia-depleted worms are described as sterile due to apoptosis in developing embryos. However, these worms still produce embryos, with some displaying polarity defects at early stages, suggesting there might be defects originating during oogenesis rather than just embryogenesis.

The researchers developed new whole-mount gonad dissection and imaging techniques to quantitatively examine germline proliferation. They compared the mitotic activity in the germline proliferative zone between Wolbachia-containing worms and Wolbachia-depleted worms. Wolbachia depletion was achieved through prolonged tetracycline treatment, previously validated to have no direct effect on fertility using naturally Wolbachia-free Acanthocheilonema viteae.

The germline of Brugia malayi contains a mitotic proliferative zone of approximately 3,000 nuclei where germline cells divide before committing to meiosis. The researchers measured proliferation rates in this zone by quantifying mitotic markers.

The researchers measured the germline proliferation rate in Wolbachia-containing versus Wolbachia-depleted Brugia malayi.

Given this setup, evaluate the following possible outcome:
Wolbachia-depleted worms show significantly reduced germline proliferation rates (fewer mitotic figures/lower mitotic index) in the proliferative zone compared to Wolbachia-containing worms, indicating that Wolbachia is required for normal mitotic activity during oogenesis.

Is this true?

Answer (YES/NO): YES